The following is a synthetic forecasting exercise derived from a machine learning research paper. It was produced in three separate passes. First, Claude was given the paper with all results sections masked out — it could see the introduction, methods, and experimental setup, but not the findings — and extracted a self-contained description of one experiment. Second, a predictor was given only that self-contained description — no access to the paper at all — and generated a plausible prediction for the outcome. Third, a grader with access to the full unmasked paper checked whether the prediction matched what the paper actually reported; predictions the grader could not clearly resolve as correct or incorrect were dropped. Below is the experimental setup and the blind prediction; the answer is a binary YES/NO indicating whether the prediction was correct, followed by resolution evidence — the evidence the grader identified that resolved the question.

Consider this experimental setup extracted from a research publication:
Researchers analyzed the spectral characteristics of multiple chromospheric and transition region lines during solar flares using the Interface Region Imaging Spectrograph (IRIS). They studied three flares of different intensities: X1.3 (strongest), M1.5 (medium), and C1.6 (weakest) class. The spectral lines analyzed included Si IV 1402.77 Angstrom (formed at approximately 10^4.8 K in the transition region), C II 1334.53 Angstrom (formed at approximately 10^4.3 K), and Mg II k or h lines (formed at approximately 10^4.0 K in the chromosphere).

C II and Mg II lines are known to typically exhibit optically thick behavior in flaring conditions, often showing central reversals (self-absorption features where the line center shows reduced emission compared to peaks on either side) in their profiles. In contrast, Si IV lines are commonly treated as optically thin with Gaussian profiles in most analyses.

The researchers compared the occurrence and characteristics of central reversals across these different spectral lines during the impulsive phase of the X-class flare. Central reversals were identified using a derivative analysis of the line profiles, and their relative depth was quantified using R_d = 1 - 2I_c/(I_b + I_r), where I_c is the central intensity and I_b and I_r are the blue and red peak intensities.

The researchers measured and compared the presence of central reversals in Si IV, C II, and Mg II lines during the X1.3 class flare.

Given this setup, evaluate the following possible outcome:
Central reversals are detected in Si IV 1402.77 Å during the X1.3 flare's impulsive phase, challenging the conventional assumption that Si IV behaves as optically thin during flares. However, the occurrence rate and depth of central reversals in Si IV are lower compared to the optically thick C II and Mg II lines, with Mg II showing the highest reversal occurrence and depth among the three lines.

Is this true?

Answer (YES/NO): NO